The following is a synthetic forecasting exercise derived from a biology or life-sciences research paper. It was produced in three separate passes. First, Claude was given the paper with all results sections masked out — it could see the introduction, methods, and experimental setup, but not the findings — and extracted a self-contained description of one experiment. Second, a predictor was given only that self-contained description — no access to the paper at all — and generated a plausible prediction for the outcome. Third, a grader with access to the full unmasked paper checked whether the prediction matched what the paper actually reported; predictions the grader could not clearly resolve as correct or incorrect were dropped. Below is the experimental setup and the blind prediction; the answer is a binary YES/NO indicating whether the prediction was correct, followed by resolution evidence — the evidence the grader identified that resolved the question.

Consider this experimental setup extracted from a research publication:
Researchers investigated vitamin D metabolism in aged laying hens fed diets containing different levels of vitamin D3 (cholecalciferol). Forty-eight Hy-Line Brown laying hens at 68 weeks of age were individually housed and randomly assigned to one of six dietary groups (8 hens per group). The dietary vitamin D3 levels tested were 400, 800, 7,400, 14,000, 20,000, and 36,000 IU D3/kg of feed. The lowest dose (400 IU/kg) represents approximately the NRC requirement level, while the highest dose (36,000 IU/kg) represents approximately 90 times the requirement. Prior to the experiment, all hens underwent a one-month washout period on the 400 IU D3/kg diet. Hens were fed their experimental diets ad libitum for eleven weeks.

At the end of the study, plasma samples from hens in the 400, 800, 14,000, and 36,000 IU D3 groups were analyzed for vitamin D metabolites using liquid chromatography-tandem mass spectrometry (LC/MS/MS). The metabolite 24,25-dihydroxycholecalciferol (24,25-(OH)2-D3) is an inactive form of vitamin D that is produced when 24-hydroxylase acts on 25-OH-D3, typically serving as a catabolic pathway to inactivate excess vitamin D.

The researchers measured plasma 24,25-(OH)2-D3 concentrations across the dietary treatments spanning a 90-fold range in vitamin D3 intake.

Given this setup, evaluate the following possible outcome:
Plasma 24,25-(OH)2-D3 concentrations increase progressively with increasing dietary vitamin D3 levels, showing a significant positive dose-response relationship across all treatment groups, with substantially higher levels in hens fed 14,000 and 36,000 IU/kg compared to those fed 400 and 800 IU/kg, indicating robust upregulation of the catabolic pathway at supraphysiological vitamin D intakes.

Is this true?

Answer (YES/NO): NO